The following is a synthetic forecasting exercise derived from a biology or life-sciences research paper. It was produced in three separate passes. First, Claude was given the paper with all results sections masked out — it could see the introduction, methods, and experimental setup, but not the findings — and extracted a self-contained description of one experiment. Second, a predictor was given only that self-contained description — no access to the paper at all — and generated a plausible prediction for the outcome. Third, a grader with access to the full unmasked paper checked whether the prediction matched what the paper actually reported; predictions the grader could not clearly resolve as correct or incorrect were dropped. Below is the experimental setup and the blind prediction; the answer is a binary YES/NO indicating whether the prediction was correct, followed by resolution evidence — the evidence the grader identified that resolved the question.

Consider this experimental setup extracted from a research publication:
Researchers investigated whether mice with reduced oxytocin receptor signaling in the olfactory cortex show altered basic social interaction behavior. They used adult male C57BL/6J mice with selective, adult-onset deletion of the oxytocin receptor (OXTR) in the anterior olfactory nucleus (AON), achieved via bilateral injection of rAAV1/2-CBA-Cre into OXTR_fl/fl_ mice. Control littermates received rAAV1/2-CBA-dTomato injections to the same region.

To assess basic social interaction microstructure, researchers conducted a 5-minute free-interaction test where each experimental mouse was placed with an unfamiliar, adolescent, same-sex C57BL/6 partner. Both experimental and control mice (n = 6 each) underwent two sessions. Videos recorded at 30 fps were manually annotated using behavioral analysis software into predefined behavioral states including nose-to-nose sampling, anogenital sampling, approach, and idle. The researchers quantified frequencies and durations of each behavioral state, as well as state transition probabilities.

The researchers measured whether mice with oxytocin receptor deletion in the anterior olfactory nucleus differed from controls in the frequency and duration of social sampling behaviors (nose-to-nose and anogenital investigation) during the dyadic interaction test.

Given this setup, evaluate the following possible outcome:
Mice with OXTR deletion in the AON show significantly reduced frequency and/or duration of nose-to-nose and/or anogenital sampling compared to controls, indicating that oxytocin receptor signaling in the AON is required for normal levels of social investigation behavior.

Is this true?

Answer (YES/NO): NO